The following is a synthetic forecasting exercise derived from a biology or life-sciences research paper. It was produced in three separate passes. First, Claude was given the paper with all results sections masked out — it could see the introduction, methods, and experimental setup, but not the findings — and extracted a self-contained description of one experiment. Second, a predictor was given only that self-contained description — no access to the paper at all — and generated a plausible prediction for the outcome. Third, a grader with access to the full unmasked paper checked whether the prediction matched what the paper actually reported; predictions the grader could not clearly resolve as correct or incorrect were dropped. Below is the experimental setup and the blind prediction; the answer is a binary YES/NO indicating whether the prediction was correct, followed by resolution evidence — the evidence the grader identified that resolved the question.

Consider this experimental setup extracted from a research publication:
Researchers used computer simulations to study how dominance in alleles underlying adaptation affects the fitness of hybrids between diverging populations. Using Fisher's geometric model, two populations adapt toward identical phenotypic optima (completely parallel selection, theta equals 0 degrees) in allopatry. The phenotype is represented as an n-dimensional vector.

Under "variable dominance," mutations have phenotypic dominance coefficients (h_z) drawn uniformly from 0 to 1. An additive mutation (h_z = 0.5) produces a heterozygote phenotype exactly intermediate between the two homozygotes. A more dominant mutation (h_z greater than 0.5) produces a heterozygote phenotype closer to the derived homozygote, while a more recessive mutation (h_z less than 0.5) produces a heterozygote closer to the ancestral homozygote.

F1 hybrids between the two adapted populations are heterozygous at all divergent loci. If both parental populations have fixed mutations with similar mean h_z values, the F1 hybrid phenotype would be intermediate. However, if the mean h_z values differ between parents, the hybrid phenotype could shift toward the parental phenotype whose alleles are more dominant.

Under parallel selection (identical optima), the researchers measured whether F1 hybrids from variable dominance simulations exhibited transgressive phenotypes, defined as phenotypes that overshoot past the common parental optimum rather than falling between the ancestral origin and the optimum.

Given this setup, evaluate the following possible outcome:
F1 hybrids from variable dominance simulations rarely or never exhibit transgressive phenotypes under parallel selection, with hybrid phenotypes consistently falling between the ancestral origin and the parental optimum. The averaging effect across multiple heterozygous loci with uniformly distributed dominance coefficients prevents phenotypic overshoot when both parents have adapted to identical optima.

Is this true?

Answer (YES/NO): NO